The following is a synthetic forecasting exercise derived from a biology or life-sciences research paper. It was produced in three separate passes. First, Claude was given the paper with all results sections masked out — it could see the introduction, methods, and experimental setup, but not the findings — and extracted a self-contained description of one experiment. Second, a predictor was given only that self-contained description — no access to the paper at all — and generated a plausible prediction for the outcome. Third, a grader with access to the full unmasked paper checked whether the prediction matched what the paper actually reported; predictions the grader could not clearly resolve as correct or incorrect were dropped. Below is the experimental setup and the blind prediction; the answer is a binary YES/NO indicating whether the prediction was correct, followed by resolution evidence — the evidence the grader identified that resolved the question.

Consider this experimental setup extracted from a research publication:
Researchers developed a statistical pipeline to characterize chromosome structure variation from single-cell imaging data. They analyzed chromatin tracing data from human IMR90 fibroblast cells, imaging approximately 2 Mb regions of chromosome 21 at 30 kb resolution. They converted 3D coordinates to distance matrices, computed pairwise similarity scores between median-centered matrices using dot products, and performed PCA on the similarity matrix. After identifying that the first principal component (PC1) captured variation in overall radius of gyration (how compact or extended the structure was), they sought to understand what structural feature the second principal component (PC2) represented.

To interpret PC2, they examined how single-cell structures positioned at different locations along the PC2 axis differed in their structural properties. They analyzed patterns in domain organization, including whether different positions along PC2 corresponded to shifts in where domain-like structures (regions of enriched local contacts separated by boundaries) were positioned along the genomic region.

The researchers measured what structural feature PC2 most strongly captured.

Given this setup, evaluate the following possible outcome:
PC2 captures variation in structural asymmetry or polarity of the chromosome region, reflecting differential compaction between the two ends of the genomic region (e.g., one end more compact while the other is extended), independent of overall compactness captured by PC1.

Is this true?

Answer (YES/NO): NO